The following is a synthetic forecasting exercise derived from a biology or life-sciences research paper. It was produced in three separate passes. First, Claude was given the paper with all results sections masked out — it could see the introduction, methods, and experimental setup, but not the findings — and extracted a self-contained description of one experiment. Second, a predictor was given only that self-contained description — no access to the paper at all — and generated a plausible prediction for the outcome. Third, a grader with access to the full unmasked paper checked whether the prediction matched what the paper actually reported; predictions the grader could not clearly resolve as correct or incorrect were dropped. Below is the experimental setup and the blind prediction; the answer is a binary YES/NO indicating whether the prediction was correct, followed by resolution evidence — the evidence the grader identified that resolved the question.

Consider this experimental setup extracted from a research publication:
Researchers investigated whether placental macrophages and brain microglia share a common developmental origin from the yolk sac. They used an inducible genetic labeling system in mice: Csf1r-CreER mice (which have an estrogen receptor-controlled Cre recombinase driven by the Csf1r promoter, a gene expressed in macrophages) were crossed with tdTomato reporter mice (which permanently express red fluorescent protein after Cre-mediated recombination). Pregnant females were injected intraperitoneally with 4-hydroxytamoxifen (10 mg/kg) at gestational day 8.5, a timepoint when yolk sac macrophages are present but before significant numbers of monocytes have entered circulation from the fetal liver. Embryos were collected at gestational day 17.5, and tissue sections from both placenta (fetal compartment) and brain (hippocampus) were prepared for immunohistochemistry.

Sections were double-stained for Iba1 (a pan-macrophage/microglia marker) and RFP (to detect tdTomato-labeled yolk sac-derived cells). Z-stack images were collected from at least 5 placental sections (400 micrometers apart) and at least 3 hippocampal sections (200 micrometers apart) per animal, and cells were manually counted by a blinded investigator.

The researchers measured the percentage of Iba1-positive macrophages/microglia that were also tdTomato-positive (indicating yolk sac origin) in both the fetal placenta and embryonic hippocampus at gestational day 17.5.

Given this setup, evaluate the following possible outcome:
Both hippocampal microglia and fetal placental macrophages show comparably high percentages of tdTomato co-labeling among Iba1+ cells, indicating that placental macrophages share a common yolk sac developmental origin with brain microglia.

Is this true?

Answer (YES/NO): YES